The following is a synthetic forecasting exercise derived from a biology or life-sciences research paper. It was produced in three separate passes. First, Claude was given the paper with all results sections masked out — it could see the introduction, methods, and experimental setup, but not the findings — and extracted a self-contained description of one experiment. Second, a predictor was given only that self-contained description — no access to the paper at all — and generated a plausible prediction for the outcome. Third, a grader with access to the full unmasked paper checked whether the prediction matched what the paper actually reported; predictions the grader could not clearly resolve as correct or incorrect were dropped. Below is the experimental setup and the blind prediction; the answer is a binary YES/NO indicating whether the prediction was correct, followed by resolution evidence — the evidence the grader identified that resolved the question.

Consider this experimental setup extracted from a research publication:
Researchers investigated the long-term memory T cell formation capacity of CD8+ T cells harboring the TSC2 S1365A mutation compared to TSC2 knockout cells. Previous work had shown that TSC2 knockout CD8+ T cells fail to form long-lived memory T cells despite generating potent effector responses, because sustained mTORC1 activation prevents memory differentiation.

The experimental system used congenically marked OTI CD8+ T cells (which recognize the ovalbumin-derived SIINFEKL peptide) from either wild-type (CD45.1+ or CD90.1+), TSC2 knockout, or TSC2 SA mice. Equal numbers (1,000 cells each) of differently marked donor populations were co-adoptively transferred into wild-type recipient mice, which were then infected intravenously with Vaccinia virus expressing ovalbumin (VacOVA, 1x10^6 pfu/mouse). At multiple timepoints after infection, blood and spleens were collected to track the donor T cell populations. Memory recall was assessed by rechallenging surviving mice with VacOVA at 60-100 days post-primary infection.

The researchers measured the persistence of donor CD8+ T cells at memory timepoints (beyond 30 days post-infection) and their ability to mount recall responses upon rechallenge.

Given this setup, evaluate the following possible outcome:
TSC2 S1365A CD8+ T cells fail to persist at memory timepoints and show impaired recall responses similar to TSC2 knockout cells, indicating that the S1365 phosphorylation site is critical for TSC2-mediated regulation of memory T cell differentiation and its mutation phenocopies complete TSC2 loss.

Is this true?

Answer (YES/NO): NO